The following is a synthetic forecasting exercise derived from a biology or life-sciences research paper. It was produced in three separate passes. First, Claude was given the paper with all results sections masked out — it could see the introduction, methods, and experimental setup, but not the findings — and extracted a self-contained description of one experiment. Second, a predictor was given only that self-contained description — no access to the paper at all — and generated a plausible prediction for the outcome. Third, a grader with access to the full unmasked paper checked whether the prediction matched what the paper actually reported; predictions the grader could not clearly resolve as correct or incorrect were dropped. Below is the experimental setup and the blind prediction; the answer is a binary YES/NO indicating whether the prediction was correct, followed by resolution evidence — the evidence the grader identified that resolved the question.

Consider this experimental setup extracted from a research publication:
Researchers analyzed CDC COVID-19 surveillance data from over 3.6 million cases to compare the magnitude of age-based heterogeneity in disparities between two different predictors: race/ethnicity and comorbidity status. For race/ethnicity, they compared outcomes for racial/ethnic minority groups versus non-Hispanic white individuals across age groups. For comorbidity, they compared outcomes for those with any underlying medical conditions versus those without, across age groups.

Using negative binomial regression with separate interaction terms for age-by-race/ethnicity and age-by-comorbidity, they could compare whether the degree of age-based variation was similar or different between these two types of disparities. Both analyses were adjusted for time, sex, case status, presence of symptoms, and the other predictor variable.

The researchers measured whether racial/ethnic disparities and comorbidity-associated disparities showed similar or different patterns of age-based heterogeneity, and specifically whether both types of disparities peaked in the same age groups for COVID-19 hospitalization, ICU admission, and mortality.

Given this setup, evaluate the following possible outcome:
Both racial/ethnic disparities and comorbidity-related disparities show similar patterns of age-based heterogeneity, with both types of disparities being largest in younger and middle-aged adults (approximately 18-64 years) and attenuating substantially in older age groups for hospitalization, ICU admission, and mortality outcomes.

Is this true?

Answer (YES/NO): NO